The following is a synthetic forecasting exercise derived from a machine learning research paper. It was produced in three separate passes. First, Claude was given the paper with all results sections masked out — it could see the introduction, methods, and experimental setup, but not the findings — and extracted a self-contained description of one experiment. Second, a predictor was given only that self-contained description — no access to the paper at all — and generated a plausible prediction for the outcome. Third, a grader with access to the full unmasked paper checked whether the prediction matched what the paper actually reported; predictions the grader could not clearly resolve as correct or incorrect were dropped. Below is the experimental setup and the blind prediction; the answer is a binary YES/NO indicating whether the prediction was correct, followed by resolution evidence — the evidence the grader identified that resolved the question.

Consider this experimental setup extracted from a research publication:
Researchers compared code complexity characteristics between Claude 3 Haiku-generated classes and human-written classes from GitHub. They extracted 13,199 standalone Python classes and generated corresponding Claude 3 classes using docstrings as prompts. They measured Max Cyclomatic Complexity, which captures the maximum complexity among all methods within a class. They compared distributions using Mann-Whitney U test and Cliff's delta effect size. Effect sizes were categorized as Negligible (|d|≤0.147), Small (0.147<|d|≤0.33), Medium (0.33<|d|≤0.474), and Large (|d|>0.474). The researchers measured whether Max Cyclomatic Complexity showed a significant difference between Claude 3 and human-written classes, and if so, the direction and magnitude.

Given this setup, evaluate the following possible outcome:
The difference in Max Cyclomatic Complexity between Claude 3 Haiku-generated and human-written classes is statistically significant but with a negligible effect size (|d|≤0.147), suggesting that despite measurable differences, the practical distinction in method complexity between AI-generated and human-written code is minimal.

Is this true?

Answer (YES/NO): NO